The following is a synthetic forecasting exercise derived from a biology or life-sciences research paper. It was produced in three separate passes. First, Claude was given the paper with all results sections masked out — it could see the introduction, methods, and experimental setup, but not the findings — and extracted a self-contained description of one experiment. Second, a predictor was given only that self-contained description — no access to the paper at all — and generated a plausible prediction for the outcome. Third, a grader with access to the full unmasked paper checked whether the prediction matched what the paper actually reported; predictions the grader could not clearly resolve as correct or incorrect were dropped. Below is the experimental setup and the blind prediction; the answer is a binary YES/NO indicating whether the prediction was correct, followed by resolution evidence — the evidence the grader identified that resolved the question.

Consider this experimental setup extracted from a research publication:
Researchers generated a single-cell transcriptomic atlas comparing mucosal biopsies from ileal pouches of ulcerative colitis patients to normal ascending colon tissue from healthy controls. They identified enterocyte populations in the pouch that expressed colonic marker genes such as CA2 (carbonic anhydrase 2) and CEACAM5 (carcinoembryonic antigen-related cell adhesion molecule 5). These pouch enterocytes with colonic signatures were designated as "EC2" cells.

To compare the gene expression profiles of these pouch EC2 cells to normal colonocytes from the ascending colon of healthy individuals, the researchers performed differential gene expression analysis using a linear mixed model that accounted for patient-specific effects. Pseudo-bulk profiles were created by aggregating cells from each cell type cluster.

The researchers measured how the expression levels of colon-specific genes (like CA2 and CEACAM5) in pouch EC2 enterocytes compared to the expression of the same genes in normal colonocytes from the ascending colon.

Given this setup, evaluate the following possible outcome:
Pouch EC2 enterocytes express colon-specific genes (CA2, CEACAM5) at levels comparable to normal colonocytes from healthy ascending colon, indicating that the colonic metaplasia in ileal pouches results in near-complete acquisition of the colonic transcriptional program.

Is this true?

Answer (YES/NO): NO